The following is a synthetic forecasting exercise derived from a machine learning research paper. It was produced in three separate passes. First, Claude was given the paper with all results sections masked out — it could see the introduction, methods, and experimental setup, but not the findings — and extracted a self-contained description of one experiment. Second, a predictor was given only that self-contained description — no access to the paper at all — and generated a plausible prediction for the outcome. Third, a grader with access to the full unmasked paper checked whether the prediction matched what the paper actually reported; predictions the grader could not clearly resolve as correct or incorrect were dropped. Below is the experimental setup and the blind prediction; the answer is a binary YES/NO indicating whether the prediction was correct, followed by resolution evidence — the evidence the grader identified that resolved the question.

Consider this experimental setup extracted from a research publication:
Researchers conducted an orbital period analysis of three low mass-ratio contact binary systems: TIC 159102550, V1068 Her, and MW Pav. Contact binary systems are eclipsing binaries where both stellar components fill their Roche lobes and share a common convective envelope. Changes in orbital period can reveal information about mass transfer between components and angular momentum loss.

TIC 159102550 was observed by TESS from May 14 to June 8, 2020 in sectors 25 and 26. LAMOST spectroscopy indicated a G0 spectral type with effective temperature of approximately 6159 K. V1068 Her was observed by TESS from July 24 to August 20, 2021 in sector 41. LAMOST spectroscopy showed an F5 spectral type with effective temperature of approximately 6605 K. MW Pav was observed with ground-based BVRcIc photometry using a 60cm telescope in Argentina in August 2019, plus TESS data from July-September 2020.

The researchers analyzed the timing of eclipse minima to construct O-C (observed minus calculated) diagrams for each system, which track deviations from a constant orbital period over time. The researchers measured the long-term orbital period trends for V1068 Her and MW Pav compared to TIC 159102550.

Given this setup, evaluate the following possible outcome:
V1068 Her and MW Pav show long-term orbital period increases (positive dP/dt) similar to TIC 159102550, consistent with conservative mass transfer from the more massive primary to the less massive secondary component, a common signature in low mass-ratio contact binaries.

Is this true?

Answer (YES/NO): NO